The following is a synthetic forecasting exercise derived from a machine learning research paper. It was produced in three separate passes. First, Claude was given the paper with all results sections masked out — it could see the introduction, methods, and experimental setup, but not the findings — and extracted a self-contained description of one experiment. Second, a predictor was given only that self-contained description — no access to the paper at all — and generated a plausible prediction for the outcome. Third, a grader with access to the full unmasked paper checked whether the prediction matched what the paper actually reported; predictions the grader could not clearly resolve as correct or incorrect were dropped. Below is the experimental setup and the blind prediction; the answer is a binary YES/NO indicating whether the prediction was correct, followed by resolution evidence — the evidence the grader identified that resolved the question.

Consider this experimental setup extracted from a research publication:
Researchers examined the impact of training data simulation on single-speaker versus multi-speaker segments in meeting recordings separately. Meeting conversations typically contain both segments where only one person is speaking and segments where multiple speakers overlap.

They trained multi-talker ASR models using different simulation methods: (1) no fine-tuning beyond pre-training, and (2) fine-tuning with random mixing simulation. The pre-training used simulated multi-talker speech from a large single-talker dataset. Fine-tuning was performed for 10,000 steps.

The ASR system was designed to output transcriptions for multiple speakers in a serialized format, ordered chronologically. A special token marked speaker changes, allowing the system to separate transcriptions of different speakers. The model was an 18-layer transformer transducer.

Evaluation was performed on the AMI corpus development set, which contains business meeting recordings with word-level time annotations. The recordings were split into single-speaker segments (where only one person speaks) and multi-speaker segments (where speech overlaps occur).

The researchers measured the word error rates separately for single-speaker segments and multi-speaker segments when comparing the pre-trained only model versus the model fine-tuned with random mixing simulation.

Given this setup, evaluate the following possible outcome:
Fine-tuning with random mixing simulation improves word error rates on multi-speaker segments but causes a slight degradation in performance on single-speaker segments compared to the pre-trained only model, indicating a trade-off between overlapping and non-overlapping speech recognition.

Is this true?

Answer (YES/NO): NO